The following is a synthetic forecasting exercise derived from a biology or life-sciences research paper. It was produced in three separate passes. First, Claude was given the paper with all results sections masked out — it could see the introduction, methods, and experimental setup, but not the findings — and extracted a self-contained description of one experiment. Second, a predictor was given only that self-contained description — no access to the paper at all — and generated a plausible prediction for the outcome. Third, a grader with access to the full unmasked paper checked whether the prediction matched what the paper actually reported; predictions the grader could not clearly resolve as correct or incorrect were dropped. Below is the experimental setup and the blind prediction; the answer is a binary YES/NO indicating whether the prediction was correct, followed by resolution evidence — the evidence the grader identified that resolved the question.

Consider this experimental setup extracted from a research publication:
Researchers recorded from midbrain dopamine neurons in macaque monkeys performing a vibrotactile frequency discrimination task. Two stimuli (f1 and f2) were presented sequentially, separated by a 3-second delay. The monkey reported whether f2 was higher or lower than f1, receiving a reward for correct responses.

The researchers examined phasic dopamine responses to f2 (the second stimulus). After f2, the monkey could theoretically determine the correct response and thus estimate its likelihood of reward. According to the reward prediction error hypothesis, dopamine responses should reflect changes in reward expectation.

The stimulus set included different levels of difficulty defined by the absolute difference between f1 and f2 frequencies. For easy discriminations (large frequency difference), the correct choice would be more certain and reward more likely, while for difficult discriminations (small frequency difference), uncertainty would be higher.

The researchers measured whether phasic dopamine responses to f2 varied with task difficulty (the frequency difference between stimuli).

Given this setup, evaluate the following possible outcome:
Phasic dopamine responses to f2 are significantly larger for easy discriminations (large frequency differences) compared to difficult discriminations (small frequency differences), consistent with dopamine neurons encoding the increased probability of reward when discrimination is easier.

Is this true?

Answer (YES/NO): NO